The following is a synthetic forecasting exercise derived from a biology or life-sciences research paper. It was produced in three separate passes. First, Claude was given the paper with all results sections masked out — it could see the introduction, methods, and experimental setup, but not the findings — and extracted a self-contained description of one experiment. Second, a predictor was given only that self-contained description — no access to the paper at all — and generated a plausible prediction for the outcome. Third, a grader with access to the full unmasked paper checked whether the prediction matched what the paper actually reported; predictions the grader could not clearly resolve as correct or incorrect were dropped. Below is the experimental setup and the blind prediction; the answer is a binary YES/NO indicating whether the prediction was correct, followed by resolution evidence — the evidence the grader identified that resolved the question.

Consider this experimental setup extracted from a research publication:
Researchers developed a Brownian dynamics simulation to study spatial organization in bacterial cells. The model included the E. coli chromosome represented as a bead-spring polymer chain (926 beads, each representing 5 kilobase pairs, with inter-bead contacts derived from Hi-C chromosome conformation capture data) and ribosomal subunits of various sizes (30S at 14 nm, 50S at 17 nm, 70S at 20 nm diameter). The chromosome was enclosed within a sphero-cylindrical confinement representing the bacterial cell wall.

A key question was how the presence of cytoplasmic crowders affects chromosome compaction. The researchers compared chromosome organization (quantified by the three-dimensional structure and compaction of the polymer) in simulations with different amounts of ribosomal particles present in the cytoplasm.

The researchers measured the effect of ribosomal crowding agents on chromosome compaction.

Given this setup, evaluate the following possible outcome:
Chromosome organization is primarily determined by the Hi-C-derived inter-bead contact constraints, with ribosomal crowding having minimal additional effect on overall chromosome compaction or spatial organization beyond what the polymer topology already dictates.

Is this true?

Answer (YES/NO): NO